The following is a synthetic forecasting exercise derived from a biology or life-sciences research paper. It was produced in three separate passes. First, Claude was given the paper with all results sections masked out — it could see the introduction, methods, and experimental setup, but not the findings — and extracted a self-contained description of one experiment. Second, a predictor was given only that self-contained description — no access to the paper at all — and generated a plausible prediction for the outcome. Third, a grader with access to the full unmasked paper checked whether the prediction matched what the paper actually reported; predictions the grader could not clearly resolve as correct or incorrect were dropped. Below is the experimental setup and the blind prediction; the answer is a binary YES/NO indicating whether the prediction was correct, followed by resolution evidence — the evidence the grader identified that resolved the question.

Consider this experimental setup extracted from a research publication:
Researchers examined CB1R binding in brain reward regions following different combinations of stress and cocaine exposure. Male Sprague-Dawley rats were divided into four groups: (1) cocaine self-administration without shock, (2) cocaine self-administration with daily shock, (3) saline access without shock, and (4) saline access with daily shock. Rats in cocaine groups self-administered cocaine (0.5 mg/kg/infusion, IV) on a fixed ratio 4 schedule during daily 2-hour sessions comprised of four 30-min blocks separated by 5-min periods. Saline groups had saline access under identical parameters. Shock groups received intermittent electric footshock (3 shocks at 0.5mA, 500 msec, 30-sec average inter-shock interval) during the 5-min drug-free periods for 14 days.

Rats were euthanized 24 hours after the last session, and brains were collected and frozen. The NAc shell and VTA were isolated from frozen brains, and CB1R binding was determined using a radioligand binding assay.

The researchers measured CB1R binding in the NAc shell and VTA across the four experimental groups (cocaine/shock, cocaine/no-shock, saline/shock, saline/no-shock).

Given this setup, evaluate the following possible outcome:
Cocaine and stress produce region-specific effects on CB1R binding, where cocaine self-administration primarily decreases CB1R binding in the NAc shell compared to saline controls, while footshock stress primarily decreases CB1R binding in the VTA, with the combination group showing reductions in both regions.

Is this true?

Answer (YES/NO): NO